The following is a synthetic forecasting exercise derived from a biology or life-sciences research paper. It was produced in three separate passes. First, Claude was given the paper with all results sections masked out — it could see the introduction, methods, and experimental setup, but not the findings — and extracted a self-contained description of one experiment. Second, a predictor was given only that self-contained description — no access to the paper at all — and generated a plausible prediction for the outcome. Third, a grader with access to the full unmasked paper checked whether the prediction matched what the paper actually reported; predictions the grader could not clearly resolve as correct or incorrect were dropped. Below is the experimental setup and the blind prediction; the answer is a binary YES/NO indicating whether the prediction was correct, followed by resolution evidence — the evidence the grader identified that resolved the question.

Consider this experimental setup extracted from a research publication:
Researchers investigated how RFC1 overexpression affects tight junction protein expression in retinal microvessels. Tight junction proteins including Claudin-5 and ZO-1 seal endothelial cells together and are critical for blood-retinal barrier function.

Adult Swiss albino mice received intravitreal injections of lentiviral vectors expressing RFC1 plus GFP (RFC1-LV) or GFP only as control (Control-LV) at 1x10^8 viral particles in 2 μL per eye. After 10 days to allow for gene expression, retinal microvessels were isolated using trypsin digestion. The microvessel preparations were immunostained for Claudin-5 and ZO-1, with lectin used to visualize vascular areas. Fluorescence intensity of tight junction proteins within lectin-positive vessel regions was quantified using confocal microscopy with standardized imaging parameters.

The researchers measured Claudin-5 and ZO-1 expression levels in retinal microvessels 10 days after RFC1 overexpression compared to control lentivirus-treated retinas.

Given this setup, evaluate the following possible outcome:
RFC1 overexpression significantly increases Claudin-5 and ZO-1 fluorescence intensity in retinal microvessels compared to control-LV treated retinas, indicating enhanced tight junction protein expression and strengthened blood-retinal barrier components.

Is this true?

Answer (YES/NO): NO